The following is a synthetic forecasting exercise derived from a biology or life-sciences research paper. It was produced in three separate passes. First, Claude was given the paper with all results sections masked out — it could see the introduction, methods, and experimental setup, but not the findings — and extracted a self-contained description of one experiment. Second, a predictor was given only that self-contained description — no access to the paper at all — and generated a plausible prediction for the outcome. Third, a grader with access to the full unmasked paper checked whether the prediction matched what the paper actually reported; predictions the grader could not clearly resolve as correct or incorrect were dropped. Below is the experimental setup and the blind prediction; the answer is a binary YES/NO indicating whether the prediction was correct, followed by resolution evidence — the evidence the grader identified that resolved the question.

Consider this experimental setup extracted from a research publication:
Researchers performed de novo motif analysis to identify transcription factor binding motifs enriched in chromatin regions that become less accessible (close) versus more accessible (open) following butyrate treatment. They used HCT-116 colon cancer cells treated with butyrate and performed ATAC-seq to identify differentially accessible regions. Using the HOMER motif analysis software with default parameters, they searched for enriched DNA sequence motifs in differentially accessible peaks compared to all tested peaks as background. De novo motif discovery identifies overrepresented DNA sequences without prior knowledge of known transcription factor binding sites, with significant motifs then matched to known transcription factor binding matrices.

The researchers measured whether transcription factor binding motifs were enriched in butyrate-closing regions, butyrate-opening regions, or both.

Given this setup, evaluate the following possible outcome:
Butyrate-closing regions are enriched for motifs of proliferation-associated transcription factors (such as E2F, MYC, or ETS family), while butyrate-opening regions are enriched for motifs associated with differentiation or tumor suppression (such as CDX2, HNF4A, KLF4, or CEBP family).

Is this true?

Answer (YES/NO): NO